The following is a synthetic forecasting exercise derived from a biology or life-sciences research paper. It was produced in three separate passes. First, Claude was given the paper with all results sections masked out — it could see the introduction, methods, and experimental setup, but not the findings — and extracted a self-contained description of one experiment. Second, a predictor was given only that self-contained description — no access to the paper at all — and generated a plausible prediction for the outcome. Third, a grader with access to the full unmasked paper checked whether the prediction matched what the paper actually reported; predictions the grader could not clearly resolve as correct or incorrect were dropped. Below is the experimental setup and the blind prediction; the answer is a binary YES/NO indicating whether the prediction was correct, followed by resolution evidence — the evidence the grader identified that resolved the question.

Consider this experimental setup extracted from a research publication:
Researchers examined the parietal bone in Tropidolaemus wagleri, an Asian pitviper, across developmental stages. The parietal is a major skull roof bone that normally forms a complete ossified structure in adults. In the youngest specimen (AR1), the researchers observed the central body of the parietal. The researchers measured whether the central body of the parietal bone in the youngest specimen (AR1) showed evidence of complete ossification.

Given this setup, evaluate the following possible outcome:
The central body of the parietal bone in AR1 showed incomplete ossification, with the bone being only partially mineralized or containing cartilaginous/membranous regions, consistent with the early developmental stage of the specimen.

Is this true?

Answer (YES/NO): YES